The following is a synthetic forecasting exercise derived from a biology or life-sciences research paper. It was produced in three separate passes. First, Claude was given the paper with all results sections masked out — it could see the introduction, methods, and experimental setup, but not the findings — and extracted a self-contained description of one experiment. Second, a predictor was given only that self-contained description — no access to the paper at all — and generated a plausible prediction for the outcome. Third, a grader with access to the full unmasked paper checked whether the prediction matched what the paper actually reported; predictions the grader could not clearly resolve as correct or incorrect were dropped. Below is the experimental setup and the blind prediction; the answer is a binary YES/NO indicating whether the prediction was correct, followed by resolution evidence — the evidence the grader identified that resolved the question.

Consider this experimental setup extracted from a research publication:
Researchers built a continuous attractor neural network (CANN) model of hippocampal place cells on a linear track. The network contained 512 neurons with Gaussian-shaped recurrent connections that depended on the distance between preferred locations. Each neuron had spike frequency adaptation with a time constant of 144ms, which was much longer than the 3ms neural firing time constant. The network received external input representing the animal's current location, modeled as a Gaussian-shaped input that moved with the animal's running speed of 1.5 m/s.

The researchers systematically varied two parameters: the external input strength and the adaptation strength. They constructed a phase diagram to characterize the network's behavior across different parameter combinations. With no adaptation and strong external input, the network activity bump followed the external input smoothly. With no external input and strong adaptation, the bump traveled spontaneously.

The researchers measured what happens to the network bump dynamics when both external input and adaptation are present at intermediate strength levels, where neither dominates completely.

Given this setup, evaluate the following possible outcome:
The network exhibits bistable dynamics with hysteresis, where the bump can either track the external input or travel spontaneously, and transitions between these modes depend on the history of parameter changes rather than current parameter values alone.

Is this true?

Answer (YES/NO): NO